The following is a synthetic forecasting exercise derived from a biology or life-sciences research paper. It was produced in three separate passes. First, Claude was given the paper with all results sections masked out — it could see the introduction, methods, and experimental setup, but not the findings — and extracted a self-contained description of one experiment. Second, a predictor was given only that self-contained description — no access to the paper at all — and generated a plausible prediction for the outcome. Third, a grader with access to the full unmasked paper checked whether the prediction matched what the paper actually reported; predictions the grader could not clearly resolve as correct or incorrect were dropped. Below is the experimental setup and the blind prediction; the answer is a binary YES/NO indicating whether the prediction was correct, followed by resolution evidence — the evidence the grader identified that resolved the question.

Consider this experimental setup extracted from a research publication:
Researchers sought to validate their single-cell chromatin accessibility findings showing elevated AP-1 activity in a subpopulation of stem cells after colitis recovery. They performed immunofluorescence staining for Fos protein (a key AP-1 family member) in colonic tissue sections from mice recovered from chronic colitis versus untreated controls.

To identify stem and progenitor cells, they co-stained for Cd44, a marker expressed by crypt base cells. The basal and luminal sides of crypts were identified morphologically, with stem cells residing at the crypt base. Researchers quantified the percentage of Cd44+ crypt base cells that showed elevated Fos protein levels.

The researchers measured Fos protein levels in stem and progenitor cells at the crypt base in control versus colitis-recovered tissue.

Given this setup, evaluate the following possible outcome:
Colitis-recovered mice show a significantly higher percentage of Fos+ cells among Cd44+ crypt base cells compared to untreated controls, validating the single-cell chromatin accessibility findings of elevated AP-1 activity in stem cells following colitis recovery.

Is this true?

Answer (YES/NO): YES